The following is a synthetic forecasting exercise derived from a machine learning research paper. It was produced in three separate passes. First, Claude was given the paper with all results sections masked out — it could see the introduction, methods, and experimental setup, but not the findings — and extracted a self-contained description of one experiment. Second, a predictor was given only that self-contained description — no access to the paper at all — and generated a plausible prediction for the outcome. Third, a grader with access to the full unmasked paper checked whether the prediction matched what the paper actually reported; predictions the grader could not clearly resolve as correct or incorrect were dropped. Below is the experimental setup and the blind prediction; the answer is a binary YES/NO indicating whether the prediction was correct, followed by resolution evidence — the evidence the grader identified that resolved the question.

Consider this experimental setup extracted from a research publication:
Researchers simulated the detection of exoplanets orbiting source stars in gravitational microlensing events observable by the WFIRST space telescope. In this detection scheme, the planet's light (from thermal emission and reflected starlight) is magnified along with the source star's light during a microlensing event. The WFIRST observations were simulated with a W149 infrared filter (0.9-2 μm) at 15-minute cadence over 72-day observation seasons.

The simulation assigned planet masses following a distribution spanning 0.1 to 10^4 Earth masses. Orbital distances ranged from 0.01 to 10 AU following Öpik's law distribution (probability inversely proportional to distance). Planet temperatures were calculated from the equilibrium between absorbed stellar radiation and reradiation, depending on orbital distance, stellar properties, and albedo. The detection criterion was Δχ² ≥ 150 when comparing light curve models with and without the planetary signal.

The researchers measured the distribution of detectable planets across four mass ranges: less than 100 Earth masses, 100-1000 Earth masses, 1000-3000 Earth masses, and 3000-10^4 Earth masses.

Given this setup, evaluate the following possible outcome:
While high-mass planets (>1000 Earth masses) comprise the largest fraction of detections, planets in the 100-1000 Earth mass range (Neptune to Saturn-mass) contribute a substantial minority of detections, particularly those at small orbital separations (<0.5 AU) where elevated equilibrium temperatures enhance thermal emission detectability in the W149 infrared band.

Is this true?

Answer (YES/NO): NO